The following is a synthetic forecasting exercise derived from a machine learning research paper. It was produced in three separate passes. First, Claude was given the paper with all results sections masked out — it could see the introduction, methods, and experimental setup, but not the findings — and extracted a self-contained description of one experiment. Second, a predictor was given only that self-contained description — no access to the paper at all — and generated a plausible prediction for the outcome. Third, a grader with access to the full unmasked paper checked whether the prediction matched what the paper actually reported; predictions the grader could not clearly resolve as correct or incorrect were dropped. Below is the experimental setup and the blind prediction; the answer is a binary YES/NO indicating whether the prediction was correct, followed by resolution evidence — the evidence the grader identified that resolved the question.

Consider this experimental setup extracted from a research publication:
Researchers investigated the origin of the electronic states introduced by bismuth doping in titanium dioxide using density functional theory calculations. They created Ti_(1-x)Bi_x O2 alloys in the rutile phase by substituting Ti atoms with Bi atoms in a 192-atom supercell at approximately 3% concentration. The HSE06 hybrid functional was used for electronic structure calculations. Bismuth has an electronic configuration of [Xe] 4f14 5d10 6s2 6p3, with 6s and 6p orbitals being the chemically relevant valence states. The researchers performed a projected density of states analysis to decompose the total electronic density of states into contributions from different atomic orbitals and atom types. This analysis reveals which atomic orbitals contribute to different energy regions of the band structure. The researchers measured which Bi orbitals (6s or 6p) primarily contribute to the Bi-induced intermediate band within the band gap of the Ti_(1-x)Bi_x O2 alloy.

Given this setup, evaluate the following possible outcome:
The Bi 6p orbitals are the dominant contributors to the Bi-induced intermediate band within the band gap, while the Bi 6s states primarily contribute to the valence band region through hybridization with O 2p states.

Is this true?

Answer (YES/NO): NO